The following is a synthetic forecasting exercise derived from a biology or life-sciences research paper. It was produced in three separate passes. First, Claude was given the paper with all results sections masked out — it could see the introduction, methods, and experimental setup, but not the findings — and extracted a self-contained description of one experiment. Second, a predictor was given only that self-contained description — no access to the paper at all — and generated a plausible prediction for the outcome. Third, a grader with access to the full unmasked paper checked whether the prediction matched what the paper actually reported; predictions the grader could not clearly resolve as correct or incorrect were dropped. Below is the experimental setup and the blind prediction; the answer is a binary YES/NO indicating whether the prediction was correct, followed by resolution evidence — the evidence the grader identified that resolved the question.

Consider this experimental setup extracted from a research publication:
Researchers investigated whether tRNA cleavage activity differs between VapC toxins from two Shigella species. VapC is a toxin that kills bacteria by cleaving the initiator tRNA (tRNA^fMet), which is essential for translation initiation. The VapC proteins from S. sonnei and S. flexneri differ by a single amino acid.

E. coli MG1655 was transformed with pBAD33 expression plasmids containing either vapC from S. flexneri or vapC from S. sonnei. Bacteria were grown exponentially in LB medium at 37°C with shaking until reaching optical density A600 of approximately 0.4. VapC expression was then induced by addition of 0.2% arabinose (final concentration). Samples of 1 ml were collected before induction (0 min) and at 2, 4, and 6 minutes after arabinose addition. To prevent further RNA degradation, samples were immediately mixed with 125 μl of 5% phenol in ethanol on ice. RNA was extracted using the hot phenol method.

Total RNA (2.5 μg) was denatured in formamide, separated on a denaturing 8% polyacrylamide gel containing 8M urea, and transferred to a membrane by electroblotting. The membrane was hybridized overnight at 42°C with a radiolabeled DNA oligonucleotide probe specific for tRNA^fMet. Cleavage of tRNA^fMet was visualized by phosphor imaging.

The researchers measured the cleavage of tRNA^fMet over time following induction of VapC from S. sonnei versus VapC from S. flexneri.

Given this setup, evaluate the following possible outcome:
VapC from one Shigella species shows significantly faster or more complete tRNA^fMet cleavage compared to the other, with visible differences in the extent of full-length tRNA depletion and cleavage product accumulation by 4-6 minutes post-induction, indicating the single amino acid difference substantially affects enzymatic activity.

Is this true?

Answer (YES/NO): NO